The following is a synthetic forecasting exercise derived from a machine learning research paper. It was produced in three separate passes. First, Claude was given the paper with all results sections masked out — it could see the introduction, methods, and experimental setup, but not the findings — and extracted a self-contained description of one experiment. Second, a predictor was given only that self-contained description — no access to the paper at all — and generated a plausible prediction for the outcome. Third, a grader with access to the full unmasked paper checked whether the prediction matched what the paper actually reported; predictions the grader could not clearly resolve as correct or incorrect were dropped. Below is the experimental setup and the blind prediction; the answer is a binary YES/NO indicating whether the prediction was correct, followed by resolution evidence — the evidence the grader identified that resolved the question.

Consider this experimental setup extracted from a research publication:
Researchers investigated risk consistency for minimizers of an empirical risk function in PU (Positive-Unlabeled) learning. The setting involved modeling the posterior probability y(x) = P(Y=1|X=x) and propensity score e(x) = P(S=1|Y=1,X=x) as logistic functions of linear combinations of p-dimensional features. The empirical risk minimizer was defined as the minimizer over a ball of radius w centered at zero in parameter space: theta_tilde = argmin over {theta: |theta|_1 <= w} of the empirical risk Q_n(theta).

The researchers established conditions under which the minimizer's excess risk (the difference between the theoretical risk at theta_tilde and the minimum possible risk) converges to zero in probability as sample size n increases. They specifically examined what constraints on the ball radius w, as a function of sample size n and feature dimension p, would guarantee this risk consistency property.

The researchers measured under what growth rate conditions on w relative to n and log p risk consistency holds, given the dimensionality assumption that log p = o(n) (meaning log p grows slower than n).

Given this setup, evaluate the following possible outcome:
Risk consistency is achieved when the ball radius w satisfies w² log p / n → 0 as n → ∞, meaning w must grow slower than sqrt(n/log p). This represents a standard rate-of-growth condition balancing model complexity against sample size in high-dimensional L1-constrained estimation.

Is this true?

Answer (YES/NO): YES